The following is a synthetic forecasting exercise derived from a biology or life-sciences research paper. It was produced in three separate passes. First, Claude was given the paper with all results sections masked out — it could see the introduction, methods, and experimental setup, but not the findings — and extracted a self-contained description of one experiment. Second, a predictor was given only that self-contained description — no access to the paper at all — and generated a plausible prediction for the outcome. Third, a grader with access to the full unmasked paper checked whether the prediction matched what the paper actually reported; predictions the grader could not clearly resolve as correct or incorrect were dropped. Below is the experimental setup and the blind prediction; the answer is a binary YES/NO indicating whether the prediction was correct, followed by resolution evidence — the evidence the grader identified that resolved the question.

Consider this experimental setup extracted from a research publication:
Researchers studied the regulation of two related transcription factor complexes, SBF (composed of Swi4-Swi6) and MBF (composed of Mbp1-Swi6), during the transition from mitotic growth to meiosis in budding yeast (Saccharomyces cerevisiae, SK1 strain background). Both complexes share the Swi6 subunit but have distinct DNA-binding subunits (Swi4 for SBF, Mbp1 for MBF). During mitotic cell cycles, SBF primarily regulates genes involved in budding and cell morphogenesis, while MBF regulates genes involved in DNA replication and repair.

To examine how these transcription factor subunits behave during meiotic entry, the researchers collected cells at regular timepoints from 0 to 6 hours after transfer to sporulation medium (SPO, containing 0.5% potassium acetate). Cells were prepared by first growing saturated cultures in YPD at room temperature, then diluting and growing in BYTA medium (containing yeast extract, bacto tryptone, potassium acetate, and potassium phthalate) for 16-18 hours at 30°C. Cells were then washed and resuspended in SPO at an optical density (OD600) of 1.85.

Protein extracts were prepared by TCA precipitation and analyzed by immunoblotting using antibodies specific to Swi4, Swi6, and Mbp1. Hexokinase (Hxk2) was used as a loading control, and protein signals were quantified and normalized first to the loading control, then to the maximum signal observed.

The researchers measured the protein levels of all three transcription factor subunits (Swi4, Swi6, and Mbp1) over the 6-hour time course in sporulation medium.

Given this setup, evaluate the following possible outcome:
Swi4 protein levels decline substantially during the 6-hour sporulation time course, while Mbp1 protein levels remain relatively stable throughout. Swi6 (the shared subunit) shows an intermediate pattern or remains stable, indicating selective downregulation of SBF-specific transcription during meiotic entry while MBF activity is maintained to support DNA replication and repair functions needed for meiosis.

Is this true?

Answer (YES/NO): NO